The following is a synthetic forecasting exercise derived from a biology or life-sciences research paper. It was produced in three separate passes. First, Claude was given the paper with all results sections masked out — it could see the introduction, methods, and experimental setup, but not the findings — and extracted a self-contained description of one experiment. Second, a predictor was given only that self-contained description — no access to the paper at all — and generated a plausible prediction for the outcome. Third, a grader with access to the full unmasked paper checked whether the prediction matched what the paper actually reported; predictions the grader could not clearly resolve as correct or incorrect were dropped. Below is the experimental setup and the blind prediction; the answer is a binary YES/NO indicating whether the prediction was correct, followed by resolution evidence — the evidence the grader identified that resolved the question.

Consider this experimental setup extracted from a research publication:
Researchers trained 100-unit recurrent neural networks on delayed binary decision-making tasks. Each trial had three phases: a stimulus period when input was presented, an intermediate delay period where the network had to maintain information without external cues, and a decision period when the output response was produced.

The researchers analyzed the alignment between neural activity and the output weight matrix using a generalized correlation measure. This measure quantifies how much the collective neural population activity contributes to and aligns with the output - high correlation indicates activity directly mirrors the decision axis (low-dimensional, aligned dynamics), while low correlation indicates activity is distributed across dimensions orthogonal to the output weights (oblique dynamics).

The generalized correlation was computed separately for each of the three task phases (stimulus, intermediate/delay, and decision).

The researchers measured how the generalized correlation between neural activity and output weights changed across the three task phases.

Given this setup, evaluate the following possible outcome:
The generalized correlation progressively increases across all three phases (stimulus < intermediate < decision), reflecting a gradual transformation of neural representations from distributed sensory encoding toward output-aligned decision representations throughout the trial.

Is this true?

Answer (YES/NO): NO